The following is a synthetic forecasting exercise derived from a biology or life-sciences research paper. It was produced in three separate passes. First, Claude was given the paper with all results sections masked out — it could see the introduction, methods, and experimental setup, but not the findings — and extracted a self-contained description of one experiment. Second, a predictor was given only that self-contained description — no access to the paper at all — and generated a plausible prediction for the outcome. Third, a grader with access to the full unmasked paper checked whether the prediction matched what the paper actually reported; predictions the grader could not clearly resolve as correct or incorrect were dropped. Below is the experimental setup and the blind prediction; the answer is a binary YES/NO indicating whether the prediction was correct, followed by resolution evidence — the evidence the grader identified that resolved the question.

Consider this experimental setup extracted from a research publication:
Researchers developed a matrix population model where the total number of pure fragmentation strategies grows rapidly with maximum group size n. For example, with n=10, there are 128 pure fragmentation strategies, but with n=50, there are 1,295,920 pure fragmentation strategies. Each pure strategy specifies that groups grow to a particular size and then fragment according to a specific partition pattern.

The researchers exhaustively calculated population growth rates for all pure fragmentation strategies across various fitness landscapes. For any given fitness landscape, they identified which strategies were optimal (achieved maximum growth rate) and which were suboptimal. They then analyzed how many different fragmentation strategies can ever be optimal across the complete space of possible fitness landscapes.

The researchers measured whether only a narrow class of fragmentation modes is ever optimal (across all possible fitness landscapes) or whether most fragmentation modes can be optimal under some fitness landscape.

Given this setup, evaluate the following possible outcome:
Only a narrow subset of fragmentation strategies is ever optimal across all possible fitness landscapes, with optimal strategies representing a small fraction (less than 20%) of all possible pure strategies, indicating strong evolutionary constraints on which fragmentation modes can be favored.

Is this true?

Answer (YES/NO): NO